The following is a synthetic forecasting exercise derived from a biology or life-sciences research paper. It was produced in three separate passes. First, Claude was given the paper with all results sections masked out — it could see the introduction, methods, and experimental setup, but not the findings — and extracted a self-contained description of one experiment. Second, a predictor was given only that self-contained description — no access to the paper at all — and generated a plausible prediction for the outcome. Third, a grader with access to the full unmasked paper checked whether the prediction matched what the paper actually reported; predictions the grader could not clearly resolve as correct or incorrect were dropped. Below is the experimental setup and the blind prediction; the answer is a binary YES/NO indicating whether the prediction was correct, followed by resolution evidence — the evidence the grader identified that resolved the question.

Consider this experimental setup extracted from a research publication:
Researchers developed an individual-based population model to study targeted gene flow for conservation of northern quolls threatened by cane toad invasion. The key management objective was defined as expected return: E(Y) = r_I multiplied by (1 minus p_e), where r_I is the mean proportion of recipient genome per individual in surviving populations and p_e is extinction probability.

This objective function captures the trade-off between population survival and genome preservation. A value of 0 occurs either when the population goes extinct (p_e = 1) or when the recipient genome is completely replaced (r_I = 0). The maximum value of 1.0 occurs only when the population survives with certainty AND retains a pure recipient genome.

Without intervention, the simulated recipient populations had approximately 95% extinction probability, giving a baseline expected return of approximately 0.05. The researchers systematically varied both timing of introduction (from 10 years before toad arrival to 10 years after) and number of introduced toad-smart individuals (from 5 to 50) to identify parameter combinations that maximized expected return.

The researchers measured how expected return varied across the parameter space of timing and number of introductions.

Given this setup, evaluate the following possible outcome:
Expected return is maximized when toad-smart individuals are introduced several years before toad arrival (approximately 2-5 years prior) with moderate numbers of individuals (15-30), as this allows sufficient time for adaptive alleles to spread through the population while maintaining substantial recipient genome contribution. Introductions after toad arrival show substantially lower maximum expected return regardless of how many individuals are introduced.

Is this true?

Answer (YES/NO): NO